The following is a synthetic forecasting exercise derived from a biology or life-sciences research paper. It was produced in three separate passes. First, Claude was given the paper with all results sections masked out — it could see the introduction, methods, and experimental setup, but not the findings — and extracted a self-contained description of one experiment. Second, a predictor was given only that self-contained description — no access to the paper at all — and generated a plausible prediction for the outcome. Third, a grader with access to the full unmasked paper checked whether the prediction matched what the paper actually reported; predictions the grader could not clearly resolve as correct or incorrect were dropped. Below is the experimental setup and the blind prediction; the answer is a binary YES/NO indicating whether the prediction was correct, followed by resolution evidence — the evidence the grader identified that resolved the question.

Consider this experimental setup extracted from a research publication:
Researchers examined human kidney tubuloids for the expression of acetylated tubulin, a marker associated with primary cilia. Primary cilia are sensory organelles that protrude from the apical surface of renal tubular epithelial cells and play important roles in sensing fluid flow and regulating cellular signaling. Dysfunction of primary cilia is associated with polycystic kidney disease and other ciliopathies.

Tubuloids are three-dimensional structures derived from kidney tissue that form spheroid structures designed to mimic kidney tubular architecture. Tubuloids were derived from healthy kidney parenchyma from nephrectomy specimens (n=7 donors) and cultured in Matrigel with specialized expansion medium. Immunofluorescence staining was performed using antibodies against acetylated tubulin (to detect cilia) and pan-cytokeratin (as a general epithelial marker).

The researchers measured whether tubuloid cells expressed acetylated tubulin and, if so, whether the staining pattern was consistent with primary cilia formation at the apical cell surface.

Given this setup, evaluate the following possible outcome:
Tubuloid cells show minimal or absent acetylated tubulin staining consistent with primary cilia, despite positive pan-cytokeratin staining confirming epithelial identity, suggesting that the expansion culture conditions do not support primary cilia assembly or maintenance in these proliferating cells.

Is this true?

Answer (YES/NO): NO